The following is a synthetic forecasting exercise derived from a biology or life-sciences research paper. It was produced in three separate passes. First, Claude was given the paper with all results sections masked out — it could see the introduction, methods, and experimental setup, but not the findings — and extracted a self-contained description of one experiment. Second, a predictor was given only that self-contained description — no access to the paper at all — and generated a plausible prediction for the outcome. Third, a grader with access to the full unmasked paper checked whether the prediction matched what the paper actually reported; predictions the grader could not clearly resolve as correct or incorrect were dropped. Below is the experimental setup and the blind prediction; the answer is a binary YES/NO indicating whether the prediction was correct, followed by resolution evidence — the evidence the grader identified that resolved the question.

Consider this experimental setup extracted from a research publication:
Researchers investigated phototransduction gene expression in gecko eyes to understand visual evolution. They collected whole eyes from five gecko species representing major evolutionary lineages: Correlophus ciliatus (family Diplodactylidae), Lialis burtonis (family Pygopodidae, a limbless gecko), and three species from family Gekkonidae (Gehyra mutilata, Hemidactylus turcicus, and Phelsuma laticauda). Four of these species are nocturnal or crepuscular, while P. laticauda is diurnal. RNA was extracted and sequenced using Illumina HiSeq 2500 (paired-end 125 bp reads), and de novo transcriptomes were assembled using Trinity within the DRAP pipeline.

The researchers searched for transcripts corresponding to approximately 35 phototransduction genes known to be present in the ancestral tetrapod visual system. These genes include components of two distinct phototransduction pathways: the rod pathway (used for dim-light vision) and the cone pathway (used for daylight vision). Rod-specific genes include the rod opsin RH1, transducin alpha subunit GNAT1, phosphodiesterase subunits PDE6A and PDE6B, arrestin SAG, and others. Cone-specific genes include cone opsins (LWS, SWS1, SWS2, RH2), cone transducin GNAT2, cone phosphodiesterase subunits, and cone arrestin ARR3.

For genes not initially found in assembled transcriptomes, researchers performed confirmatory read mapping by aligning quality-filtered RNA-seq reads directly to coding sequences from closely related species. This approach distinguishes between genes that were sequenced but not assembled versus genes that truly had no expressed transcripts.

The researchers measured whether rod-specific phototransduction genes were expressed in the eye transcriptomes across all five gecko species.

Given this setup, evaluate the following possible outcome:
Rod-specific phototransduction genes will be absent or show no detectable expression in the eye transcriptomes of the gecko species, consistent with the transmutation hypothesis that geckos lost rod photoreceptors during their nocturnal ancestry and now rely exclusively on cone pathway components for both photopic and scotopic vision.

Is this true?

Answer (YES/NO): YES